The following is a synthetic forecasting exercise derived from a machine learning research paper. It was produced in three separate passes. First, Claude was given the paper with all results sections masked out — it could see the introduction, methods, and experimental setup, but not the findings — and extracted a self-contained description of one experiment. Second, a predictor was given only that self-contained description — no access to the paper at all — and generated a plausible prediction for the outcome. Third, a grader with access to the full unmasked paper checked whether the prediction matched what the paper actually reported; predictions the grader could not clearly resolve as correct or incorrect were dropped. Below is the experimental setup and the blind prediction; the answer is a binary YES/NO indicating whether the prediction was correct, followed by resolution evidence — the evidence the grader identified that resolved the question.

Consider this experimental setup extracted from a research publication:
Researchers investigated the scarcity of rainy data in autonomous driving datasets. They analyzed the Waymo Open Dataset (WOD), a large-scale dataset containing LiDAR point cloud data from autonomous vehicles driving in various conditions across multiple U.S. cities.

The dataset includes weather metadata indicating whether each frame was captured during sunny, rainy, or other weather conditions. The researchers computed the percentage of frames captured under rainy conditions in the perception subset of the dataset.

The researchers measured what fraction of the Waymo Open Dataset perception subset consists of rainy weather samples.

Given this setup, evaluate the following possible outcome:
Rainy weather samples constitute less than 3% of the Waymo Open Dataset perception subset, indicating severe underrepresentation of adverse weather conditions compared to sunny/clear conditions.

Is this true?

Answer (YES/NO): YES